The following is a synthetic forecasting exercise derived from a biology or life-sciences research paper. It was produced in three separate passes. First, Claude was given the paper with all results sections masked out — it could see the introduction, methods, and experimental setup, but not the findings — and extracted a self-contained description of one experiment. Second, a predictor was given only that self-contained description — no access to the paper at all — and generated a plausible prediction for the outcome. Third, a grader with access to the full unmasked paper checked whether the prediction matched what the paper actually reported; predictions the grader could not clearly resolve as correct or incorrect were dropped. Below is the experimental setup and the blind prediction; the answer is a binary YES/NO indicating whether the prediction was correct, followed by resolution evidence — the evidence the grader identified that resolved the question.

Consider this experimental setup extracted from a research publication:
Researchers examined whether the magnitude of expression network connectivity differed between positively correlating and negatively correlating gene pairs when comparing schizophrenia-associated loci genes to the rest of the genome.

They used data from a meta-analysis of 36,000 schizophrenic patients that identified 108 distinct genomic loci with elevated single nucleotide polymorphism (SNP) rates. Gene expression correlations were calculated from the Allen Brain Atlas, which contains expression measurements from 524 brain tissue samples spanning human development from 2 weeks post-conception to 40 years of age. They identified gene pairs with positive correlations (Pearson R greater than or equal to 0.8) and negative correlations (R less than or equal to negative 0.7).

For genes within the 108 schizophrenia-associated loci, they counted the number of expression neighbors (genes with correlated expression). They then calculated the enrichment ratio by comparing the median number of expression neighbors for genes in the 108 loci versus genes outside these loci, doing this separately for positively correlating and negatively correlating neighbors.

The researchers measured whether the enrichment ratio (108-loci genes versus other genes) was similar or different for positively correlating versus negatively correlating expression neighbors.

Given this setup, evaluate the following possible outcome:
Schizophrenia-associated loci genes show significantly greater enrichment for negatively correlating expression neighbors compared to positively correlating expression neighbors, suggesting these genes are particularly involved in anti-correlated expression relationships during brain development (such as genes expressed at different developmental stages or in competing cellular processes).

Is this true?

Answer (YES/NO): NO